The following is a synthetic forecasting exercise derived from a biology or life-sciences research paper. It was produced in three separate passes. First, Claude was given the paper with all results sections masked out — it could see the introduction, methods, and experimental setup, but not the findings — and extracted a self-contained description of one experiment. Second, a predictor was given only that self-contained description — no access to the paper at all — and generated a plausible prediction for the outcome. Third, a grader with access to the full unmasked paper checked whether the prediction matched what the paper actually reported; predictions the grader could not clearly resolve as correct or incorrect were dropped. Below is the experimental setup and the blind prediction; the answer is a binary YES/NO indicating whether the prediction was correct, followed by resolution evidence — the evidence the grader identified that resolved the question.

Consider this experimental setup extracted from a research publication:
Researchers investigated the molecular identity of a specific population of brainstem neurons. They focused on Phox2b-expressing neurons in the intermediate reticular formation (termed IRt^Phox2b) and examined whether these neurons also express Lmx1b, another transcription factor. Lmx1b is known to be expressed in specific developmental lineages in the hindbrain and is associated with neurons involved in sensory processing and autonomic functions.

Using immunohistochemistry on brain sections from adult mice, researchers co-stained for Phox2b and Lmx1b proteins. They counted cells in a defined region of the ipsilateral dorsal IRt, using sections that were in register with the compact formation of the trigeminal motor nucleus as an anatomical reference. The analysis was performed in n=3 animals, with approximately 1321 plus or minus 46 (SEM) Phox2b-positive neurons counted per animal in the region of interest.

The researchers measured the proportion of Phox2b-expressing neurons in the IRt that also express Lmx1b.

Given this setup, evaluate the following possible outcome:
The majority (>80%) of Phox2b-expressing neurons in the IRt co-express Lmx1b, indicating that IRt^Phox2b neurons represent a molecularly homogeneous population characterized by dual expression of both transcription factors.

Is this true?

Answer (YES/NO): YES